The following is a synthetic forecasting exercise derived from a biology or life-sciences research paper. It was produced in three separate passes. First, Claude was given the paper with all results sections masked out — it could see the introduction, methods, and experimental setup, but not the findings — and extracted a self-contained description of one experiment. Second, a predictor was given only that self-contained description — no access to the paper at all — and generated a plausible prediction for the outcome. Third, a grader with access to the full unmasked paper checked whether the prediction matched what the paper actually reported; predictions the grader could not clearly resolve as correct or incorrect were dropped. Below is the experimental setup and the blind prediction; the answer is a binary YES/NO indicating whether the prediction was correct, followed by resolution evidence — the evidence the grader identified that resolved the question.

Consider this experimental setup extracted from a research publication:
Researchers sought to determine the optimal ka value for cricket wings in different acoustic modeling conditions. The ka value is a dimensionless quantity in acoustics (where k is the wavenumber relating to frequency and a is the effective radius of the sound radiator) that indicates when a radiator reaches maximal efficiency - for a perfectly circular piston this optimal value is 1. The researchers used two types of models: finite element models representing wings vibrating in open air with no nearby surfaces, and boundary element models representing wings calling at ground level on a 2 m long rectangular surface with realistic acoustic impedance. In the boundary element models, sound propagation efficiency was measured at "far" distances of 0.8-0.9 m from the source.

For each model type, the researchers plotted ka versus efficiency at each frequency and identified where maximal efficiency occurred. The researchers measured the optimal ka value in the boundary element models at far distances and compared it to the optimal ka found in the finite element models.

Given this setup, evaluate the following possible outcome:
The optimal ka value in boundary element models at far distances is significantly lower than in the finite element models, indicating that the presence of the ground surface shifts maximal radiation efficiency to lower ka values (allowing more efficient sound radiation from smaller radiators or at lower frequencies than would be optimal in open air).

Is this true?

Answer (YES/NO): NO